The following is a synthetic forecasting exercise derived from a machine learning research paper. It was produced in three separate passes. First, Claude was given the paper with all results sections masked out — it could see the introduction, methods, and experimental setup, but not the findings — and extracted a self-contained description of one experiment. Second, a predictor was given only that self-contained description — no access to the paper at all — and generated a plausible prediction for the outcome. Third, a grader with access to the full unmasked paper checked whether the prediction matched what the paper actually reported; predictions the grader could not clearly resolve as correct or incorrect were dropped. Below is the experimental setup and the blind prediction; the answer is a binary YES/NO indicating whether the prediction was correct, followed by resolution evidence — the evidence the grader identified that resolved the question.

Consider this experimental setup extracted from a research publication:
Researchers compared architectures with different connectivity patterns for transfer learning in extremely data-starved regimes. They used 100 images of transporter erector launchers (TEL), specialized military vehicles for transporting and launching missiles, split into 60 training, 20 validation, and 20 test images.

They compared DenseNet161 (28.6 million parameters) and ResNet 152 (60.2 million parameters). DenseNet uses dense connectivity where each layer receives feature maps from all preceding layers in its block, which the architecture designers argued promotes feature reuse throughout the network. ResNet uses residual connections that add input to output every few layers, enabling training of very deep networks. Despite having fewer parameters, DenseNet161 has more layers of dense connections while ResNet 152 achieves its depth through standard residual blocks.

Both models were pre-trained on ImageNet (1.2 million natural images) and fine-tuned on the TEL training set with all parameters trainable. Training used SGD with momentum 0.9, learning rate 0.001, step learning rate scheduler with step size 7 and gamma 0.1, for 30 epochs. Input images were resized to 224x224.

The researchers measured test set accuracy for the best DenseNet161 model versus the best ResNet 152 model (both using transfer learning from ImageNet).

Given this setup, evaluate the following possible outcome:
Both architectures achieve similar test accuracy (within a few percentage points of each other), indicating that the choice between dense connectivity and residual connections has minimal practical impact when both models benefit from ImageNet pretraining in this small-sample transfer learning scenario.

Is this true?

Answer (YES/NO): YES